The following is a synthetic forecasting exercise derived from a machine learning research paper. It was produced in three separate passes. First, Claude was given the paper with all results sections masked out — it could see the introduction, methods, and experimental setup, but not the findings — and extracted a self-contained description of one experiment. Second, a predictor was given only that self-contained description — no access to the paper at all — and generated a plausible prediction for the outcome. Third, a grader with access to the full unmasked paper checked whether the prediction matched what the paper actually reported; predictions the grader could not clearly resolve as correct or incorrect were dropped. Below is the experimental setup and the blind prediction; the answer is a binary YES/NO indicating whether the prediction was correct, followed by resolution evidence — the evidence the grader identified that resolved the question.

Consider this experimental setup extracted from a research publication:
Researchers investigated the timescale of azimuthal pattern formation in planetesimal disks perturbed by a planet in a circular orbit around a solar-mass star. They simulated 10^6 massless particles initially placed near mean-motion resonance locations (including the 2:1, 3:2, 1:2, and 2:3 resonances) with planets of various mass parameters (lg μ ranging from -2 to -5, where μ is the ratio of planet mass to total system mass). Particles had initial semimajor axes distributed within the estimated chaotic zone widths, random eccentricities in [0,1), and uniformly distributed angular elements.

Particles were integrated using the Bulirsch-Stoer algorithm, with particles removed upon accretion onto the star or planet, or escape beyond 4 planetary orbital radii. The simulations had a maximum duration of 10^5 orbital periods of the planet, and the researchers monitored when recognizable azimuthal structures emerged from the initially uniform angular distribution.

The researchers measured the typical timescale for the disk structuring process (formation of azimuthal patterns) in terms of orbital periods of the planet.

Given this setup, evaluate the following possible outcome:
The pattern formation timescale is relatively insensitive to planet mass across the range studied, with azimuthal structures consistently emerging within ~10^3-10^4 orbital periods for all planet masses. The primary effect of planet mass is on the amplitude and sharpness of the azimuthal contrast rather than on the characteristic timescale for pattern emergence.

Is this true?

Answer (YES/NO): NO